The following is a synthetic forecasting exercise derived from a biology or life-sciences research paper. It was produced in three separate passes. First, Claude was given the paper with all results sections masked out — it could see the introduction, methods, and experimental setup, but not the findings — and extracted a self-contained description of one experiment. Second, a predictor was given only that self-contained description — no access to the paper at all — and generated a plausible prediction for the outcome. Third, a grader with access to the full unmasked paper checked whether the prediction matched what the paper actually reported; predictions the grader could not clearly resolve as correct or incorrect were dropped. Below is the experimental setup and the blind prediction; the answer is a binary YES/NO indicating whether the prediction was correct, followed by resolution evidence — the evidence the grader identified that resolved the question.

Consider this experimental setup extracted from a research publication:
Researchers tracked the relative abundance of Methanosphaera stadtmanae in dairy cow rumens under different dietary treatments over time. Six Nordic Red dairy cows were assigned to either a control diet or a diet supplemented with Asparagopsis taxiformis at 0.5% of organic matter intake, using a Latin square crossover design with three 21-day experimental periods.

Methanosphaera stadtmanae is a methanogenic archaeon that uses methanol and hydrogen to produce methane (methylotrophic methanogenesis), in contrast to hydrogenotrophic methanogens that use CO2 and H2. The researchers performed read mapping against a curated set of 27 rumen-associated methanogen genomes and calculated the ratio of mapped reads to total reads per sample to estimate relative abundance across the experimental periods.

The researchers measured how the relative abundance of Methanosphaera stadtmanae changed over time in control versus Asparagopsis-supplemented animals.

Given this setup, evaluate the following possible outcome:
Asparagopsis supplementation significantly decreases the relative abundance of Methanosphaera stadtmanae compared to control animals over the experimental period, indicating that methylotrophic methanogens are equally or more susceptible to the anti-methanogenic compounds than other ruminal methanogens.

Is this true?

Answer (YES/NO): NO